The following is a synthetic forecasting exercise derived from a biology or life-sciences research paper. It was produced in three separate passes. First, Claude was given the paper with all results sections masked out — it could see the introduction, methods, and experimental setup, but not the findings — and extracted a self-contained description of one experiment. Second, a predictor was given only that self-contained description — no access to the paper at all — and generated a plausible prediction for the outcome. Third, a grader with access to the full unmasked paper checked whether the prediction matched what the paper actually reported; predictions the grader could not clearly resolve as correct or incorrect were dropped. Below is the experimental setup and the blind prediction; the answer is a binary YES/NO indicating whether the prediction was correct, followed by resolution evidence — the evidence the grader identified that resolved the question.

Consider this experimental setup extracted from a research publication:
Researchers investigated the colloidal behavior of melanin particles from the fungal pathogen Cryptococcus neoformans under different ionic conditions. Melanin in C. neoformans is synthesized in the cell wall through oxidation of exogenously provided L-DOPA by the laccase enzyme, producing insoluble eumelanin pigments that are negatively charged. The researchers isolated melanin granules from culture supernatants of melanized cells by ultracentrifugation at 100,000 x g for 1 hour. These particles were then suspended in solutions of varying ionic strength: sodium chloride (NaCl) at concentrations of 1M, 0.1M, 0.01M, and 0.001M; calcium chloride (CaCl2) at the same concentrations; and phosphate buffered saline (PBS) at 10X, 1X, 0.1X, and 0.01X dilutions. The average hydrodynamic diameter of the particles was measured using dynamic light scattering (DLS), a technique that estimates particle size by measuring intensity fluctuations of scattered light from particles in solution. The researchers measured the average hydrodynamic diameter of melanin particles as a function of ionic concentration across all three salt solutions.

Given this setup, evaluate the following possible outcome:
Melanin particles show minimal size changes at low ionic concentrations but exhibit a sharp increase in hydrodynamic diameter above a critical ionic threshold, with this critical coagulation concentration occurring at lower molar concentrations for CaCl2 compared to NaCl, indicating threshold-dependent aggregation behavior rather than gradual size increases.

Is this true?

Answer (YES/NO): YES